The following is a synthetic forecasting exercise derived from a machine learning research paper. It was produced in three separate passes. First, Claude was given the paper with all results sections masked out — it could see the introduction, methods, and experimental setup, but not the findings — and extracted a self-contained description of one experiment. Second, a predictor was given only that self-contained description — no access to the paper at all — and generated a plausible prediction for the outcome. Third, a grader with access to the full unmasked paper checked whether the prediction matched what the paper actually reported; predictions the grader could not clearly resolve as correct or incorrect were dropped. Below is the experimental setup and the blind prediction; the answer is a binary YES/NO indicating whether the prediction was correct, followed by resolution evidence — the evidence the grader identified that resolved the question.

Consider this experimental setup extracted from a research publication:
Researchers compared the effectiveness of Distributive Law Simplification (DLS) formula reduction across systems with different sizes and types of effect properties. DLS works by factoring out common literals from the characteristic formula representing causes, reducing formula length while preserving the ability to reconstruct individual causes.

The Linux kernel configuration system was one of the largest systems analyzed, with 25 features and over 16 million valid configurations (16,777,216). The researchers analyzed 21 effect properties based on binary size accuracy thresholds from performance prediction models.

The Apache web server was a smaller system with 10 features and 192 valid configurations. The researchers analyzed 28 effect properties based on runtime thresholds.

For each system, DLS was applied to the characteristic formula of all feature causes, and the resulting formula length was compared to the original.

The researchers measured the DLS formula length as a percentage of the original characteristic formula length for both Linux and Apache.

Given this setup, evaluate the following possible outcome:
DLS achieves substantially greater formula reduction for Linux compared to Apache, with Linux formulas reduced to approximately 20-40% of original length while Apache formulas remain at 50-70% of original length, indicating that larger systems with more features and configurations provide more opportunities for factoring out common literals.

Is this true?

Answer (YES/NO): NO